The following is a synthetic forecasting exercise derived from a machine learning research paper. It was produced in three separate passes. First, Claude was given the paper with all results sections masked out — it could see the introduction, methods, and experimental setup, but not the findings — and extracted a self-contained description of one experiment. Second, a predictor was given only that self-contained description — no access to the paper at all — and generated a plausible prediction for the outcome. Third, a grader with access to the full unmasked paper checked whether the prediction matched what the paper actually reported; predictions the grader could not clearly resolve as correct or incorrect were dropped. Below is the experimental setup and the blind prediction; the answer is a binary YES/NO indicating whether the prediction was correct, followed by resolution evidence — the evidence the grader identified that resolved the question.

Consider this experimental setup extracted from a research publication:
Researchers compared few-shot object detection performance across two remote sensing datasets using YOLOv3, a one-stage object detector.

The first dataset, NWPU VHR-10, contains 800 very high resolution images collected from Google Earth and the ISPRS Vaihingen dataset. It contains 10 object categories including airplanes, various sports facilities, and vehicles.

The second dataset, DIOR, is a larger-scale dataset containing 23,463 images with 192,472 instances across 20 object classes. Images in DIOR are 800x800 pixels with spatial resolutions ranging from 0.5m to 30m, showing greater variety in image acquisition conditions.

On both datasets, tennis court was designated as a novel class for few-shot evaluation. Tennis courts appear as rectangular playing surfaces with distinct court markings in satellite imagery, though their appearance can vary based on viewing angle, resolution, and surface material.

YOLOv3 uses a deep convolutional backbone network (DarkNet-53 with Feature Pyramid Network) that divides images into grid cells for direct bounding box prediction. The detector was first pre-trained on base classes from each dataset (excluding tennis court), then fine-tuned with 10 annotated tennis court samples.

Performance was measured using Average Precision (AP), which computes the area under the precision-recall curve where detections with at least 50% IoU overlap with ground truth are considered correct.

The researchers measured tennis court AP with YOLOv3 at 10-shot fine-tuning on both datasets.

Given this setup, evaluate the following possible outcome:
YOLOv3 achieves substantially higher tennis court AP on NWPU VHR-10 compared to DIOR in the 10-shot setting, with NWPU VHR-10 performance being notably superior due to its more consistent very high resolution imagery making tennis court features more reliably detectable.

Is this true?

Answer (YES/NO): NO